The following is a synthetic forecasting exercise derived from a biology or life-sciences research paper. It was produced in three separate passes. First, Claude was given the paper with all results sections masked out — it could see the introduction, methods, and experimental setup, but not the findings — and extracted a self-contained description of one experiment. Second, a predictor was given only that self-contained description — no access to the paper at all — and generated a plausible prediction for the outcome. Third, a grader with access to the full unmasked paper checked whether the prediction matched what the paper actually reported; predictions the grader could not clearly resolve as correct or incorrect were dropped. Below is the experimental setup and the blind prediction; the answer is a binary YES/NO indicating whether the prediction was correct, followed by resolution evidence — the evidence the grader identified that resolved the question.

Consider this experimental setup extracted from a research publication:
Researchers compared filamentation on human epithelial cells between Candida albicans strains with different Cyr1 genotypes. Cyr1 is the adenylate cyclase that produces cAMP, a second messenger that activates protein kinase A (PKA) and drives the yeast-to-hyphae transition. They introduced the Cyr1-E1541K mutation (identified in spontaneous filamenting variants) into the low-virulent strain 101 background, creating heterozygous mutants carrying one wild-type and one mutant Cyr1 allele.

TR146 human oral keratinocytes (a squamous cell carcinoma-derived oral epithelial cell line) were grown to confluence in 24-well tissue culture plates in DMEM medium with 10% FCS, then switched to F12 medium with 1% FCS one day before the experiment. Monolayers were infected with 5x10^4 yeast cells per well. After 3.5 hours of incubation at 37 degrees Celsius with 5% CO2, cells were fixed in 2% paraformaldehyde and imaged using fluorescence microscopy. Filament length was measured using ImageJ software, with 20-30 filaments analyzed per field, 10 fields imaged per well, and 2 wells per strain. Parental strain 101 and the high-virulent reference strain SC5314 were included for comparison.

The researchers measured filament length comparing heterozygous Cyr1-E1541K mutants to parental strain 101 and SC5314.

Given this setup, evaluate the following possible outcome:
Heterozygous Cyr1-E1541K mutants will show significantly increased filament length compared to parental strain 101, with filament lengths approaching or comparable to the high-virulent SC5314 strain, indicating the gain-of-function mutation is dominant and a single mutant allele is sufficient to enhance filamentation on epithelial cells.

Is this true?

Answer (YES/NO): YES